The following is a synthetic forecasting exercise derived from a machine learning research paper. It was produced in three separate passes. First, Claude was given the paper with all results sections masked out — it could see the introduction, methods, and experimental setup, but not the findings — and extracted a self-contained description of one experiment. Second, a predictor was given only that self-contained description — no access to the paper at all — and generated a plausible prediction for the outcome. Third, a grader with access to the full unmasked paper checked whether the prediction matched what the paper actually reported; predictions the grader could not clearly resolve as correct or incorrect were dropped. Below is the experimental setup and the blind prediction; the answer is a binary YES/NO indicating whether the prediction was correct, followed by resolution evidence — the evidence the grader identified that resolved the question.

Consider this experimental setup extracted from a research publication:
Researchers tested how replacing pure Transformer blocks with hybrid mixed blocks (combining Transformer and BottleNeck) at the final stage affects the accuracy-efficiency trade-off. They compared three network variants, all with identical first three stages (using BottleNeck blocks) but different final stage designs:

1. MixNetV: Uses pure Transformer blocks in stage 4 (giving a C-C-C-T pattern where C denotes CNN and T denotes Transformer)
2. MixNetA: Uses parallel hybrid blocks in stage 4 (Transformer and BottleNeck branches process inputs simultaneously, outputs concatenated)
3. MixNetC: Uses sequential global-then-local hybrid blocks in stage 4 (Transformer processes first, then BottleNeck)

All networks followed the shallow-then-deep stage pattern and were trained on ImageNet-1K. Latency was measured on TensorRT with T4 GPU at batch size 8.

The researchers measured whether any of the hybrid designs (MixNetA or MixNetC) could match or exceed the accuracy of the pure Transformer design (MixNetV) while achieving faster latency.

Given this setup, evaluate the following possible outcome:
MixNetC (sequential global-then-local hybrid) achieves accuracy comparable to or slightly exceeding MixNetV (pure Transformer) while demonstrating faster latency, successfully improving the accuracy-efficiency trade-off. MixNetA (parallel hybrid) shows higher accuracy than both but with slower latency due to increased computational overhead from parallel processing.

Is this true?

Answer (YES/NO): NO